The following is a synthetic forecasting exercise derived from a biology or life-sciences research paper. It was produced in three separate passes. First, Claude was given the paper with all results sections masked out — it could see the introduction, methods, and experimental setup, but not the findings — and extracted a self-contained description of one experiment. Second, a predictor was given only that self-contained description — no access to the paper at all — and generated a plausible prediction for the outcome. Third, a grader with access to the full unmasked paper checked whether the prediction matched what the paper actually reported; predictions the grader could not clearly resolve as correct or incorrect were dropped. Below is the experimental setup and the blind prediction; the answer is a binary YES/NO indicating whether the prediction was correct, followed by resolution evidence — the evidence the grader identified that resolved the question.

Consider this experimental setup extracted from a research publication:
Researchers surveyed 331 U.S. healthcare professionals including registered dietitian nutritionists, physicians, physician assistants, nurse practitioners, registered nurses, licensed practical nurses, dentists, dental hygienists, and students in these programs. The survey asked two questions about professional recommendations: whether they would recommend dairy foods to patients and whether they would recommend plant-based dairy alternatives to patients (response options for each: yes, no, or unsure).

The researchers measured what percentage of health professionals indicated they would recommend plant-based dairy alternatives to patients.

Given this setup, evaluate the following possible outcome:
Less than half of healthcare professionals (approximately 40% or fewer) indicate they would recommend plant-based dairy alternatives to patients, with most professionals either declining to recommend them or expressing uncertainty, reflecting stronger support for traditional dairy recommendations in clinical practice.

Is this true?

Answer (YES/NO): NO